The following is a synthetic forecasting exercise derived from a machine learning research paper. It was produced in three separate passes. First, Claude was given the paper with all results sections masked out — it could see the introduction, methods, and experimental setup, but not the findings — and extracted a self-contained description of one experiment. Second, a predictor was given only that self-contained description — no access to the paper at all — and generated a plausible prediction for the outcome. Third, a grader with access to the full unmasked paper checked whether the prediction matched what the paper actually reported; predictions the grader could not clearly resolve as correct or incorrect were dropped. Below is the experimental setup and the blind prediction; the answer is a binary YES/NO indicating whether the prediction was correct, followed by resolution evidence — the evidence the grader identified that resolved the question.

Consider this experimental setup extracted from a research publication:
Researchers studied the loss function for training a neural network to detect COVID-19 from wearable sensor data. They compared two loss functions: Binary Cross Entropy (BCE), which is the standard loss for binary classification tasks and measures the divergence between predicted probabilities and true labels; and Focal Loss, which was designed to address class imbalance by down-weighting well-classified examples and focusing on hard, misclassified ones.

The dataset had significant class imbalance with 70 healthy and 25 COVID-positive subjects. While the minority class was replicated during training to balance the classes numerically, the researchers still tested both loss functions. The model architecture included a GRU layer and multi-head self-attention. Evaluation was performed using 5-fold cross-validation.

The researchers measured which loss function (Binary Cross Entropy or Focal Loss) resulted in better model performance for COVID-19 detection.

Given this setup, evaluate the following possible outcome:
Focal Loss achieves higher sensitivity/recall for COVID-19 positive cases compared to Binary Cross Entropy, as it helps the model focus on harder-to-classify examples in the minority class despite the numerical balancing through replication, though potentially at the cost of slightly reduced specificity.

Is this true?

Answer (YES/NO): NO